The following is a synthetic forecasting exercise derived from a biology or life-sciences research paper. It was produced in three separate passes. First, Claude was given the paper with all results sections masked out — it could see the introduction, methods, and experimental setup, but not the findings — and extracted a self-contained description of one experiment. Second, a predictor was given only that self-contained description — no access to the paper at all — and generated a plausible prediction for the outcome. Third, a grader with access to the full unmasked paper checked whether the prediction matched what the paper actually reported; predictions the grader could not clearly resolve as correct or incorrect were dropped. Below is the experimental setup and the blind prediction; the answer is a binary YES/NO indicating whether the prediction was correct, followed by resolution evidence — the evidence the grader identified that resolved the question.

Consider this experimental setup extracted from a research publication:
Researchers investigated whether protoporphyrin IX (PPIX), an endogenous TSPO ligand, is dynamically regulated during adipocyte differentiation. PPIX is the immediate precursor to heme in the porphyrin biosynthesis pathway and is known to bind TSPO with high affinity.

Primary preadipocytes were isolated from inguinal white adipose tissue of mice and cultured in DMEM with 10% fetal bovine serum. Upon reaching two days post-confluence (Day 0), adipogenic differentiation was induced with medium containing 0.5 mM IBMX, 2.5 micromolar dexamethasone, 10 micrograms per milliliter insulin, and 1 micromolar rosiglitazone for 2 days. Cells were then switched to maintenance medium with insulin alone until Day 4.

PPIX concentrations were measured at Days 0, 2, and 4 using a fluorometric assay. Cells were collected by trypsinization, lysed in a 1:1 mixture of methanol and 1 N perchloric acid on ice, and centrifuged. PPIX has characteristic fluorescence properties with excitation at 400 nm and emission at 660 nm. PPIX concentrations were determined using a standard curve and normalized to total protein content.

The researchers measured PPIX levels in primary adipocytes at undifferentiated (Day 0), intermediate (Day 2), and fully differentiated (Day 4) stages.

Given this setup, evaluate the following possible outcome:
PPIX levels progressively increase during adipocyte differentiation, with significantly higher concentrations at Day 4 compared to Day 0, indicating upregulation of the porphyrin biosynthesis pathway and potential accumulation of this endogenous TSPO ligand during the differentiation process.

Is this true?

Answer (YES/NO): YES